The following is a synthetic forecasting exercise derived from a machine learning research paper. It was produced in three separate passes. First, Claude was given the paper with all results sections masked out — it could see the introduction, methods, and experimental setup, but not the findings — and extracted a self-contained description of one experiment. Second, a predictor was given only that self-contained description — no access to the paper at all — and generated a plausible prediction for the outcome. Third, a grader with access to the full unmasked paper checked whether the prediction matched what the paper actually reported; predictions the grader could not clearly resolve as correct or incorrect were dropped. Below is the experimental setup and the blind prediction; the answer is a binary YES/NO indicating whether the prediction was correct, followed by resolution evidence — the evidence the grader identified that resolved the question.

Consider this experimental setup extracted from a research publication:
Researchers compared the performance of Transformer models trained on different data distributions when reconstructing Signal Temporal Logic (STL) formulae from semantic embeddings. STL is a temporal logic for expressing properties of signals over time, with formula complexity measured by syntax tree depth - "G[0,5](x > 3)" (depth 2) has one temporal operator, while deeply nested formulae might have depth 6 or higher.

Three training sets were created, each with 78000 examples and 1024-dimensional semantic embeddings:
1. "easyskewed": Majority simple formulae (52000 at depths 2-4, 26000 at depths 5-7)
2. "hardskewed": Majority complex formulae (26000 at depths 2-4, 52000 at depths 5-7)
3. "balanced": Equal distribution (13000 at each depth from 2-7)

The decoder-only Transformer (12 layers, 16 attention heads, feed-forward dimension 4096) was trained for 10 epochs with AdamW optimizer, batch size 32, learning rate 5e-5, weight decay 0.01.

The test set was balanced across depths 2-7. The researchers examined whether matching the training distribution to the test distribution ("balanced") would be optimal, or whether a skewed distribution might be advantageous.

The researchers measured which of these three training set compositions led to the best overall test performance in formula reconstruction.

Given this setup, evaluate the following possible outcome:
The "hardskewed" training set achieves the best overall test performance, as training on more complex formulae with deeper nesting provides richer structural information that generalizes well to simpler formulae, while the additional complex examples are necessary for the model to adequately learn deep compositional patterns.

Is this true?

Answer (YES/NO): NO